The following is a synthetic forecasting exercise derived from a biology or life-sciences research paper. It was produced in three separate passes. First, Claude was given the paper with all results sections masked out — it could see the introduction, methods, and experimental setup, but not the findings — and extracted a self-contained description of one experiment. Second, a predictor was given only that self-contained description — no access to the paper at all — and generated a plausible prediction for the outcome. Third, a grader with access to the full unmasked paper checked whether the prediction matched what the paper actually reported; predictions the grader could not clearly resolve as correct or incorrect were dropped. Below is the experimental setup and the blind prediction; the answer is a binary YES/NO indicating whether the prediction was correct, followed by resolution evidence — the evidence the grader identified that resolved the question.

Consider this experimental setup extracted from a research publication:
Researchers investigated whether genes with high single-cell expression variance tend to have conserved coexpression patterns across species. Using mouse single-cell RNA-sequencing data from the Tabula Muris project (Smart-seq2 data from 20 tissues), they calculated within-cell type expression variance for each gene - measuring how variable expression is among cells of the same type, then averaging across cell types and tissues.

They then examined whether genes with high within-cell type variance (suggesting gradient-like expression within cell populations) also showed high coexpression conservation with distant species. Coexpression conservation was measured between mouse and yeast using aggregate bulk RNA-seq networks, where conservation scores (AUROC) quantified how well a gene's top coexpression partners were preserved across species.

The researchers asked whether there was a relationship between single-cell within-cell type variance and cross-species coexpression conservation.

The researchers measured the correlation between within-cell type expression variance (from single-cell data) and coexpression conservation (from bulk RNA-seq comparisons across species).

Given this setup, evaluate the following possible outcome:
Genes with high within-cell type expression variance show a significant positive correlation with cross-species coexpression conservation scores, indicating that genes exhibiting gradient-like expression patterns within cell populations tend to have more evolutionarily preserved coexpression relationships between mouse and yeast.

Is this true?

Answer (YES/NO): YES